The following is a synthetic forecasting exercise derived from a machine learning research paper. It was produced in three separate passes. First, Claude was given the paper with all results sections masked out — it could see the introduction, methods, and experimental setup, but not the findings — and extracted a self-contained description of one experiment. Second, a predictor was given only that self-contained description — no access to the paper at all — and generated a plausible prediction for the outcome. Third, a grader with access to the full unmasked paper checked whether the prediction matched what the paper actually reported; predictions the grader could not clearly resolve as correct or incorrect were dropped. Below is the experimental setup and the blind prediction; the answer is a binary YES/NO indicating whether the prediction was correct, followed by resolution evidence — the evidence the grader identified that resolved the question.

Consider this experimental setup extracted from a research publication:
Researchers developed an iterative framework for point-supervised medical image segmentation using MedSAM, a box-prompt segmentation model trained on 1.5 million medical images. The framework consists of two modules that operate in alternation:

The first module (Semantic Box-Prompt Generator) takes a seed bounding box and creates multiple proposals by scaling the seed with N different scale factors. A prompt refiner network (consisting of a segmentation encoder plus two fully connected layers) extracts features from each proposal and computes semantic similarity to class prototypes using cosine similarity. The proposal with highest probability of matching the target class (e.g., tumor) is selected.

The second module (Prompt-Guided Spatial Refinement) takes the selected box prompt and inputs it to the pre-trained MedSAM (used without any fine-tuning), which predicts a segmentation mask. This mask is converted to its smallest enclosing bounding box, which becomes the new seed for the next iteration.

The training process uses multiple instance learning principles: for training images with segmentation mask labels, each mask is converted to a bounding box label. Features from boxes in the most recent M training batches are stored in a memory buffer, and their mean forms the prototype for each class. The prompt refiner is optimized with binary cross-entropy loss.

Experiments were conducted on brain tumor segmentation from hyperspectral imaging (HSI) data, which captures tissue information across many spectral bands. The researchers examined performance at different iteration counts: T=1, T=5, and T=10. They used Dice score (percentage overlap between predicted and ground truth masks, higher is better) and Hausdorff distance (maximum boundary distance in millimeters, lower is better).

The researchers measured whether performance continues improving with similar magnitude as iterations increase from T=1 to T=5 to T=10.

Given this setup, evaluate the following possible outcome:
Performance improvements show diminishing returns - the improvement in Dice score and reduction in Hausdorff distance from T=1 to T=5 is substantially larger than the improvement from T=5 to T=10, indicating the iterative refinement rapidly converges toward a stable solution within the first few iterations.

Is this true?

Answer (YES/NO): YES